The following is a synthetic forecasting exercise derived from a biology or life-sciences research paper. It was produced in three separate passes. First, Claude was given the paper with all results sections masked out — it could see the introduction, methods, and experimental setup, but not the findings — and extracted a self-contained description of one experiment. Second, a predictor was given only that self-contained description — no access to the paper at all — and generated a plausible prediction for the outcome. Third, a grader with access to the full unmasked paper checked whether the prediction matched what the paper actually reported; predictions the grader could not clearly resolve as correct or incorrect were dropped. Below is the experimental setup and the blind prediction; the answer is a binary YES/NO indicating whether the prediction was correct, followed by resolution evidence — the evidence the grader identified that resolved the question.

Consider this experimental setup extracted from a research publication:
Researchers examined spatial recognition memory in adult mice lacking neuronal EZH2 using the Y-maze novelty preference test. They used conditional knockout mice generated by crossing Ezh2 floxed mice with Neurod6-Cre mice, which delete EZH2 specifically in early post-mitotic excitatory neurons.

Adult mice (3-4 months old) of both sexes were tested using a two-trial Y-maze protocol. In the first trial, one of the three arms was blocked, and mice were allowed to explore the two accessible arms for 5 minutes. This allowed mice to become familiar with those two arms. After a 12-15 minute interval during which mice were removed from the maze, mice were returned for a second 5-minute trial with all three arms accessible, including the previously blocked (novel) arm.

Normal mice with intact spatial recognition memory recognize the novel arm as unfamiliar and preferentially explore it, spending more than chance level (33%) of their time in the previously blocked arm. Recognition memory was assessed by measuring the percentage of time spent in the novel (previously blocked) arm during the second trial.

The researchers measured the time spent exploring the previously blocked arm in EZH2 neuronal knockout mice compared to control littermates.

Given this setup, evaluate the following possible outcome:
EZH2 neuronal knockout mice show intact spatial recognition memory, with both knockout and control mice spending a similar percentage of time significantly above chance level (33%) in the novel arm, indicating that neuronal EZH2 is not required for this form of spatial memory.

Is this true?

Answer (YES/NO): NO